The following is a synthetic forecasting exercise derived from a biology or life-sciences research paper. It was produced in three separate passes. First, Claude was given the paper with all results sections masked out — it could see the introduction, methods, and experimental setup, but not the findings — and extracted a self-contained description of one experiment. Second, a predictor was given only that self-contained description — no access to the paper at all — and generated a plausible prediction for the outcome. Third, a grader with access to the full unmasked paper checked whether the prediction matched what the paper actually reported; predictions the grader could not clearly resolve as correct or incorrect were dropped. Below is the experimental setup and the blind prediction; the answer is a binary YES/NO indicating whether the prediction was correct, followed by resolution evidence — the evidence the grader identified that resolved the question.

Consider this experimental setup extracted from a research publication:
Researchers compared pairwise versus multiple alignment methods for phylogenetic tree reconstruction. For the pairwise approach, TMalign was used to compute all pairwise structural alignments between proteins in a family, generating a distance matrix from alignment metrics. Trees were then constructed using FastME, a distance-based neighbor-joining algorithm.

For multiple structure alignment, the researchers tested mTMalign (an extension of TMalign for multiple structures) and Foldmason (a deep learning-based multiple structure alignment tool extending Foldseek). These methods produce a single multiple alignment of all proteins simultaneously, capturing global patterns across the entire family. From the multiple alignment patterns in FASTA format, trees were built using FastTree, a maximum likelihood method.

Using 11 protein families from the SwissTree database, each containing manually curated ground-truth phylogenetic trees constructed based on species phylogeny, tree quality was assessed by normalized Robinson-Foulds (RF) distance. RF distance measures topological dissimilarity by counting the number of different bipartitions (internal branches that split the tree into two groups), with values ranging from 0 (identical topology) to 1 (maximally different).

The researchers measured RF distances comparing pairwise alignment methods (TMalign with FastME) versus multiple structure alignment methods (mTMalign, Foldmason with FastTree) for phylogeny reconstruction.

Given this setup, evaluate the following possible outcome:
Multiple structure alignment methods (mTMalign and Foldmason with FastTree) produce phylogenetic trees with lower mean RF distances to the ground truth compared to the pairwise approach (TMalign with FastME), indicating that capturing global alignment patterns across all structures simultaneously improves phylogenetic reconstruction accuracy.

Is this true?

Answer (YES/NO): YES